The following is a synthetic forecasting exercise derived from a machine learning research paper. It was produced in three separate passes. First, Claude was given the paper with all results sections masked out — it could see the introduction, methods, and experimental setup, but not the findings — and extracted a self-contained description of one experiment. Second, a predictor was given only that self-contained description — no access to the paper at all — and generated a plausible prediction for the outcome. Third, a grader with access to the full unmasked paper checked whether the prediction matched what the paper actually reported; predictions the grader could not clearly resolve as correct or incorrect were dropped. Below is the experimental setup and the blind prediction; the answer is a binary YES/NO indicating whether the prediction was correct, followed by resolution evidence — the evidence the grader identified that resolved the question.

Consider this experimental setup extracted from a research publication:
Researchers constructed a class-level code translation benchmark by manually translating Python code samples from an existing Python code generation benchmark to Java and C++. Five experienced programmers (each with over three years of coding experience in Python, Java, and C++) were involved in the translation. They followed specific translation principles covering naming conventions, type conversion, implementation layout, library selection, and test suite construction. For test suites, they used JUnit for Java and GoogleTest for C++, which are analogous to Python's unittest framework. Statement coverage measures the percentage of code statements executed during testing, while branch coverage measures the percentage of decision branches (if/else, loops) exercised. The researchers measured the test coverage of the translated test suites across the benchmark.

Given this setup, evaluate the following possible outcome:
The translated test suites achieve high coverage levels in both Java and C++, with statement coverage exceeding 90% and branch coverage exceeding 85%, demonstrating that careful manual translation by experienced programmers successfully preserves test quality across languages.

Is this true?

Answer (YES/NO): YES